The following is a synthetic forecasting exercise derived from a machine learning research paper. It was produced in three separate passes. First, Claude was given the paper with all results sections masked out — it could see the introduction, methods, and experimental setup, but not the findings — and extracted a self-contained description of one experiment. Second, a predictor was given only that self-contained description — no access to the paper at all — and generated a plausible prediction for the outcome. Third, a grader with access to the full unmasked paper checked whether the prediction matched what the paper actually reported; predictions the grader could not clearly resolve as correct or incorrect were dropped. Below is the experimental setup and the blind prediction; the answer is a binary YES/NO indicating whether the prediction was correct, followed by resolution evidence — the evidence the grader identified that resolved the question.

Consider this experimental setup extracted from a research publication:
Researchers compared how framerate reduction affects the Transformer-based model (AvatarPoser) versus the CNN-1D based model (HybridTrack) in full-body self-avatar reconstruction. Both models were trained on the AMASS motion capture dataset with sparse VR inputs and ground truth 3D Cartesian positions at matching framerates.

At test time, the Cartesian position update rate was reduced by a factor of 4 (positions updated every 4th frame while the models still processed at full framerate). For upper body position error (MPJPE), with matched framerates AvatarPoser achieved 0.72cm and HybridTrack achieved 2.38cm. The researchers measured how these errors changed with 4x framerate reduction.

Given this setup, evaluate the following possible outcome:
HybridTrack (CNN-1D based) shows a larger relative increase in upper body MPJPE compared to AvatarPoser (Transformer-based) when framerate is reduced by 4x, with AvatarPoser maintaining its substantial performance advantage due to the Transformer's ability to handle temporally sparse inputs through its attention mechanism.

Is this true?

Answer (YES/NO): NO